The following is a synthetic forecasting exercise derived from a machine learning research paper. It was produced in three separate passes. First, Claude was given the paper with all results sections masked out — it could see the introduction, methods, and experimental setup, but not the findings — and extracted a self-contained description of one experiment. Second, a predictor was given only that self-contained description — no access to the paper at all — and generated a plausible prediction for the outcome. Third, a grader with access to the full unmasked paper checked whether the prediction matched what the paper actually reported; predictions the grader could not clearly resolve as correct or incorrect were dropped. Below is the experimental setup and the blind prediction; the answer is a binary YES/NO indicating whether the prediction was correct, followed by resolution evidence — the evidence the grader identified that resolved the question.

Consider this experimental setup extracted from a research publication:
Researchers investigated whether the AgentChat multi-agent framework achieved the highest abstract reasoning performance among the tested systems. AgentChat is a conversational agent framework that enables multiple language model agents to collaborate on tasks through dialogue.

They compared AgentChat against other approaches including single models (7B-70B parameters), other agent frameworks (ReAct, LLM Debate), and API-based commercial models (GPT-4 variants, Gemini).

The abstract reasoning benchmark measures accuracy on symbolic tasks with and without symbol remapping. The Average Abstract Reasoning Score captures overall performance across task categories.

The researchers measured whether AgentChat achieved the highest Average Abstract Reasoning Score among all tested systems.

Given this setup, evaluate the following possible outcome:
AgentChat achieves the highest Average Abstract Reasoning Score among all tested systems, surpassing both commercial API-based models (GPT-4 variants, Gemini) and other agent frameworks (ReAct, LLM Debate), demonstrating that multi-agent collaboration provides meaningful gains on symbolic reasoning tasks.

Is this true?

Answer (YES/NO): YES